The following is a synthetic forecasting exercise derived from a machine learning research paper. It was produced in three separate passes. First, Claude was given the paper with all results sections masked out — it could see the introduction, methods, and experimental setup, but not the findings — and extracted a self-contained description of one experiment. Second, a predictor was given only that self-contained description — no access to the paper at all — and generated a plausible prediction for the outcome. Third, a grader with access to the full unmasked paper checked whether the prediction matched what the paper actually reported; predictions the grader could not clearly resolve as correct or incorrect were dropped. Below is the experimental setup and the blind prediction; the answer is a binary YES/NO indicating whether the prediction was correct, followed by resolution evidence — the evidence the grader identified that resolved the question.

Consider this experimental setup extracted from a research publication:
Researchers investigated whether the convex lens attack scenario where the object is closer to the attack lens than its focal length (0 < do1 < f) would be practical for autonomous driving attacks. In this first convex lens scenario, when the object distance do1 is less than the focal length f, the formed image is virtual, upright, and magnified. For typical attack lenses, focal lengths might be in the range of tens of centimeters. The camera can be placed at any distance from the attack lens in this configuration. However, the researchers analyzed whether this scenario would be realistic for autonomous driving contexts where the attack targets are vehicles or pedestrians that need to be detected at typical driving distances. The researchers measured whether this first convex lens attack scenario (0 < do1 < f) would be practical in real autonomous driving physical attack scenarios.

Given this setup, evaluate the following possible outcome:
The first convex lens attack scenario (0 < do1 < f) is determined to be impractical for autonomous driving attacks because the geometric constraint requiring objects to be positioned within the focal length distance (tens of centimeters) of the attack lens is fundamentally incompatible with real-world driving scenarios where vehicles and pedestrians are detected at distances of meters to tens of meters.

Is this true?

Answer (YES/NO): YES